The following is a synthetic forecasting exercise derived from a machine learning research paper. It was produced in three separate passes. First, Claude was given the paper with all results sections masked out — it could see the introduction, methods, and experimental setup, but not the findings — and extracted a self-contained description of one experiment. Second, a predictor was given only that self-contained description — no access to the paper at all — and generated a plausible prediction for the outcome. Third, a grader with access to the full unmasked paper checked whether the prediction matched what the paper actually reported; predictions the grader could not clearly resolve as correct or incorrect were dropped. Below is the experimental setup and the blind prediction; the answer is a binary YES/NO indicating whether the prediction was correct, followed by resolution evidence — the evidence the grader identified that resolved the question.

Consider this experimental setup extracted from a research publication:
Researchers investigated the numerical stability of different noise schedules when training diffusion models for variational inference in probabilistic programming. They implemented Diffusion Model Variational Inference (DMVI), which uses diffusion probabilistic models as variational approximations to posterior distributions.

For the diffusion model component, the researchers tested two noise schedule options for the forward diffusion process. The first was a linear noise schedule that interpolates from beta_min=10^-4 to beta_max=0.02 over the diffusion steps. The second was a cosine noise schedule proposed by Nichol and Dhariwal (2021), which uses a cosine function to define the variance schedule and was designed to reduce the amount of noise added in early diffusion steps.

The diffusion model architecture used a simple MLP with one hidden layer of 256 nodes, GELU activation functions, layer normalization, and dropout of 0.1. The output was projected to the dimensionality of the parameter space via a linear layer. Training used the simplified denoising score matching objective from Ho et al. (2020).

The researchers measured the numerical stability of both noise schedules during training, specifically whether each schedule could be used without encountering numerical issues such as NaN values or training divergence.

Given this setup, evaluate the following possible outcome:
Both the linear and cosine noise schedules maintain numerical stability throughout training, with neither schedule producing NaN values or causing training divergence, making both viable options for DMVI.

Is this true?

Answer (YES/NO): NO